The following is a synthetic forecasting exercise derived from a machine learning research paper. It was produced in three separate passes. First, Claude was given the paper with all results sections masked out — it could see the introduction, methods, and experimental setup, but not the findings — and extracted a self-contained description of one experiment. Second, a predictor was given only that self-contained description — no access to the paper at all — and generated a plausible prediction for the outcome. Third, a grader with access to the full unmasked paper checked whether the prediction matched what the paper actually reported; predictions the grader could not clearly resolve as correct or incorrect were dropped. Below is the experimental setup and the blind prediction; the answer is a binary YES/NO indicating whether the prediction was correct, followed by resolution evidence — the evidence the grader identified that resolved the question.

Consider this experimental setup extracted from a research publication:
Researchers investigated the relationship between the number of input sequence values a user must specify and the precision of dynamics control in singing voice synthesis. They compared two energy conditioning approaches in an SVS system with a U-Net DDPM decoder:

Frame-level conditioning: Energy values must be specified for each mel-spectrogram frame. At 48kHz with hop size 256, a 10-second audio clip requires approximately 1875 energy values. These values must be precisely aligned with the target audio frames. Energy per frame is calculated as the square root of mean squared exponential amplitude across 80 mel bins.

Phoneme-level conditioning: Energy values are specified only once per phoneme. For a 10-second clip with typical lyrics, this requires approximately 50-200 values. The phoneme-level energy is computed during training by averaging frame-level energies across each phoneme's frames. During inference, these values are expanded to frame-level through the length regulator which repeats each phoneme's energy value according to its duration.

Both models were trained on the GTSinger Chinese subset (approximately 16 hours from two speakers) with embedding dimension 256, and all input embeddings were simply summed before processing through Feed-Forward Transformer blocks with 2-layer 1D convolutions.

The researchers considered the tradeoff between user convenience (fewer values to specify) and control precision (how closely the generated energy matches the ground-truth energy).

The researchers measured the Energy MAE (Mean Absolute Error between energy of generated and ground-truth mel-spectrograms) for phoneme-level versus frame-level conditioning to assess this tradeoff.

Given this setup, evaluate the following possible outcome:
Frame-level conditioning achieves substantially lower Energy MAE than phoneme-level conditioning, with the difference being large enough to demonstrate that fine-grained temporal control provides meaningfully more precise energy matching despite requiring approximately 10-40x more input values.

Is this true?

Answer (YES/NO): YES